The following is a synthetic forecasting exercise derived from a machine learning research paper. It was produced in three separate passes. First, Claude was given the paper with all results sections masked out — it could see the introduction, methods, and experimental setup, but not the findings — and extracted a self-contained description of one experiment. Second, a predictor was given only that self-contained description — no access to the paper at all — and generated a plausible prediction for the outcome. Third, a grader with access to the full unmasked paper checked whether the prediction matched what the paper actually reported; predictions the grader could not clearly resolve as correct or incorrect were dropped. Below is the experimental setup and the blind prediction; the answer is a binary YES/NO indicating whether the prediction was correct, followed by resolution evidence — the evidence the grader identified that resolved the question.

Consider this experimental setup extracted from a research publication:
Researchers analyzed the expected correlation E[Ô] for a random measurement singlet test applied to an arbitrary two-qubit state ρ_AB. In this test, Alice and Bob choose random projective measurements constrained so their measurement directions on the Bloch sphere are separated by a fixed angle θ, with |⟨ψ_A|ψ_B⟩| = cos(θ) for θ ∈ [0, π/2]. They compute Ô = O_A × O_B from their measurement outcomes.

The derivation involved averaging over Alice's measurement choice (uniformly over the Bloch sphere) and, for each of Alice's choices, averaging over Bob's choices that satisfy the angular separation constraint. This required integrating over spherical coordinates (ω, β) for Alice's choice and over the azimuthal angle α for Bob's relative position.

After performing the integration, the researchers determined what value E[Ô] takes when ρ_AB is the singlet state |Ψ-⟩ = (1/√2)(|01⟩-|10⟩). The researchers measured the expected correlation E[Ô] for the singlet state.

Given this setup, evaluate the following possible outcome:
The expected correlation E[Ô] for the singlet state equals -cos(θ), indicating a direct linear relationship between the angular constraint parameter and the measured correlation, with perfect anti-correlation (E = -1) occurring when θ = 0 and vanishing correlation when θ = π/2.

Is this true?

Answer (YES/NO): YES